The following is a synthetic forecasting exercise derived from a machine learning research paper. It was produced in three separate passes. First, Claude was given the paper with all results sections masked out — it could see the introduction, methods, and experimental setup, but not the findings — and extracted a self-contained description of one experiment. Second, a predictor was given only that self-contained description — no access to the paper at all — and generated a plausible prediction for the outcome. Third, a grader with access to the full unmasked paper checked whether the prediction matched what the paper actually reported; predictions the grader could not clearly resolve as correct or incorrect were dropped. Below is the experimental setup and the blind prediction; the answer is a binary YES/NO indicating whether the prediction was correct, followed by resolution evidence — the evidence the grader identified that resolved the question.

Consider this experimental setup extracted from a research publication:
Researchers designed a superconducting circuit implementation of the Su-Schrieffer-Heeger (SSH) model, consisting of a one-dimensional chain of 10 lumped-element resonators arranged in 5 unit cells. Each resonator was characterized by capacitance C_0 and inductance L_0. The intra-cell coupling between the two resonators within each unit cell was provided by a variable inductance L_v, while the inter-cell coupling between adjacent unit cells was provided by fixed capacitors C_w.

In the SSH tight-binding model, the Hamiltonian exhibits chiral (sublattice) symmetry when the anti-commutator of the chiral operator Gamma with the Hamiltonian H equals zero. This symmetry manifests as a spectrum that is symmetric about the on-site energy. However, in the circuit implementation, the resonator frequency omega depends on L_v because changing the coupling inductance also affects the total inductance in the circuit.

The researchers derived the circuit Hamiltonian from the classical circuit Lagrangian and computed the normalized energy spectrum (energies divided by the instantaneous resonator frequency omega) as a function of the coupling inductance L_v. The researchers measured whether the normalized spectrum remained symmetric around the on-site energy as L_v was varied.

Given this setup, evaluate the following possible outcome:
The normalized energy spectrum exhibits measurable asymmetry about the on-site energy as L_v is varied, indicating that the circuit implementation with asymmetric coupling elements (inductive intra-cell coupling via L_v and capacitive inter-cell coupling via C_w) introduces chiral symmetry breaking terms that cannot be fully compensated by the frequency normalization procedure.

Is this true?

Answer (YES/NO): NO